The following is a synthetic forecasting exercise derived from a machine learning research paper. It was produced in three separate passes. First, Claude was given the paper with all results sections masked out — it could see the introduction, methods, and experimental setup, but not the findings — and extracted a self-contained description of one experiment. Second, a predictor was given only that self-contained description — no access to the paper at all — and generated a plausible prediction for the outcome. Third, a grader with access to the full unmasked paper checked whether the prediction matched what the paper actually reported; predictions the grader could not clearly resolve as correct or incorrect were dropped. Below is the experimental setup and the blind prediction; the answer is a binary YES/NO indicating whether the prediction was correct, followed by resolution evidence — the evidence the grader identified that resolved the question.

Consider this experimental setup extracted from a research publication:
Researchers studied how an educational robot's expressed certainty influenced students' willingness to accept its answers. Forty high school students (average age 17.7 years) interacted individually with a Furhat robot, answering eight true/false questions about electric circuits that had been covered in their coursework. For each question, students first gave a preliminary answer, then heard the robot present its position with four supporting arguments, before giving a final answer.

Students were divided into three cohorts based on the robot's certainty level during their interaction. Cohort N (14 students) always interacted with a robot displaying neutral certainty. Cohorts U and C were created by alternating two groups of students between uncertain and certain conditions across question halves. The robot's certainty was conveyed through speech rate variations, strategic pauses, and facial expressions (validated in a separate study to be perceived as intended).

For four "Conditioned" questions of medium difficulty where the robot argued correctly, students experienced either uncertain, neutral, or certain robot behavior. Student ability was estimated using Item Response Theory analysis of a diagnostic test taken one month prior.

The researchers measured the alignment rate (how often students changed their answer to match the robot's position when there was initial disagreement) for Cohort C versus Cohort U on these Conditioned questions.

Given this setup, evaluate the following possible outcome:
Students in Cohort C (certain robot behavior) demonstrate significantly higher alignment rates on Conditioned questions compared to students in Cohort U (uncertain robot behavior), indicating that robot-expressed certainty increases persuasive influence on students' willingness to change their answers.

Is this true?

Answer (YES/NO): YES